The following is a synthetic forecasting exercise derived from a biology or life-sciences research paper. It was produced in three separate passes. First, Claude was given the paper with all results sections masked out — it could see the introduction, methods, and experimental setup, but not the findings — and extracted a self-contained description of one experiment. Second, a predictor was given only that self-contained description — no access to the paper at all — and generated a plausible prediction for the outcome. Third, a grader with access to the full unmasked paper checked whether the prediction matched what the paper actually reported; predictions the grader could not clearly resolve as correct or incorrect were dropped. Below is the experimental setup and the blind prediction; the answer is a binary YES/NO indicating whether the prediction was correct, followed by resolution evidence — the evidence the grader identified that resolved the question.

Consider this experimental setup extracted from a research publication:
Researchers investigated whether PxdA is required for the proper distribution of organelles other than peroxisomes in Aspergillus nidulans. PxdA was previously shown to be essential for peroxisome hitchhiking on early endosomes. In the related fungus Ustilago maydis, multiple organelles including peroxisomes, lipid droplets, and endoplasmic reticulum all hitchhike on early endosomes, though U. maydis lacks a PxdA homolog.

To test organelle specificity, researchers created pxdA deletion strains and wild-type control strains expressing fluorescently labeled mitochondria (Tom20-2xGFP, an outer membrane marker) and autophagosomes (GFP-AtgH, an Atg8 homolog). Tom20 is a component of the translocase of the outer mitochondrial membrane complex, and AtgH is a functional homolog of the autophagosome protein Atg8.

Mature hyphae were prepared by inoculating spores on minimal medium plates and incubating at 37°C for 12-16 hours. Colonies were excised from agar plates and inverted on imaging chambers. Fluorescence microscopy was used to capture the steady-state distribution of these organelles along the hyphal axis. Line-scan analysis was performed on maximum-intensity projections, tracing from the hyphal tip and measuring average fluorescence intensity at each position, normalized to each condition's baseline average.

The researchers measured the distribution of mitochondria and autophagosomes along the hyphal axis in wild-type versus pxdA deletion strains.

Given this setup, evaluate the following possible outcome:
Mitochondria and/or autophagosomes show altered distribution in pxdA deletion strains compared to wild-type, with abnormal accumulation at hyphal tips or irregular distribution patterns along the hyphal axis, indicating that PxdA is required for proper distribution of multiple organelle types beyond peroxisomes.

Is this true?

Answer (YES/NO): NO